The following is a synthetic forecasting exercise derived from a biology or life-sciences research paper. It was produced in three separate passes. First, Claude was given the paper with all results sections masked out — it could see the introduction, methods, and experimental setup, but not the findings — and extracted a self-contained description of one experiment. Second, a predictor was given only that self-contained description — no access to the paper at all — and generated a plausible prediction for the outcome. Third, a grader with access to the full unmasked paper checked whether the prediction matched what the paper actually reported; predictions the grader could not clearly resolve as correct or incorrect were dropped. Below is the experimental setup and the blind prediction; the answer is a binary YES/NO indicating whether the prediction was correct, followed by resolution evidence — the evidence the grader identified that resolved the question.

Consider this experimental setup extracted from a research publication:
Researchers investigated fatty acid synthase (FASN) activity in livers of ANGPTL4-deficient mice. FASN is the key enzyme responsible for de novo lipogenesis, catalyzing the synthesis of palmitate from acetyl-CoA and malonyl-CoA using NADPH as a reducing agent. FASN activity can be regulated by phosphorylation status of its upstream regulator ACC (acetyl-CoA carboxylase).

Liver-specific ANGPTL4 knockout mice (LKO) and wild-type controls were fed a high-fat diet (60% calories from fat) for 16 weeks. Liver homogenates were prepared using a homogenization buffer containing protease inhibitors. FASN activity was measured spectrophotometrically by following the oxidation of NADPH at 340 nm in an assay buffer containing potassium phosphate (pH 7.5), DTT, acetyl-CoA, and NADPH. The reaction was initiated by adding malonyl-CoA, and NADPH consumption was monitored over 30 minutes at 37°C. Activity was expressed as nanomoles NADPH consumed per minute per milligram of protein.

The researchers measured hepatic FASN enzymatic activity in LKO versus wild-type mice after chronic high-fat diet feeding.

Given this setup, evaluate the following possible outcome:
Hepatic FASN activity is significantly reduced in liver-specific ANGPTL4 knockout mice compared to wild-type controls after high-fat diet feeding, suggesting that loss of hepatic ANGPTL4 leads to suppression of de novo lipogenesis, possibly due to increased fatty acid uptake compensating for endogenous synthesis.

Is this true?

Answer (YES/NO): YES